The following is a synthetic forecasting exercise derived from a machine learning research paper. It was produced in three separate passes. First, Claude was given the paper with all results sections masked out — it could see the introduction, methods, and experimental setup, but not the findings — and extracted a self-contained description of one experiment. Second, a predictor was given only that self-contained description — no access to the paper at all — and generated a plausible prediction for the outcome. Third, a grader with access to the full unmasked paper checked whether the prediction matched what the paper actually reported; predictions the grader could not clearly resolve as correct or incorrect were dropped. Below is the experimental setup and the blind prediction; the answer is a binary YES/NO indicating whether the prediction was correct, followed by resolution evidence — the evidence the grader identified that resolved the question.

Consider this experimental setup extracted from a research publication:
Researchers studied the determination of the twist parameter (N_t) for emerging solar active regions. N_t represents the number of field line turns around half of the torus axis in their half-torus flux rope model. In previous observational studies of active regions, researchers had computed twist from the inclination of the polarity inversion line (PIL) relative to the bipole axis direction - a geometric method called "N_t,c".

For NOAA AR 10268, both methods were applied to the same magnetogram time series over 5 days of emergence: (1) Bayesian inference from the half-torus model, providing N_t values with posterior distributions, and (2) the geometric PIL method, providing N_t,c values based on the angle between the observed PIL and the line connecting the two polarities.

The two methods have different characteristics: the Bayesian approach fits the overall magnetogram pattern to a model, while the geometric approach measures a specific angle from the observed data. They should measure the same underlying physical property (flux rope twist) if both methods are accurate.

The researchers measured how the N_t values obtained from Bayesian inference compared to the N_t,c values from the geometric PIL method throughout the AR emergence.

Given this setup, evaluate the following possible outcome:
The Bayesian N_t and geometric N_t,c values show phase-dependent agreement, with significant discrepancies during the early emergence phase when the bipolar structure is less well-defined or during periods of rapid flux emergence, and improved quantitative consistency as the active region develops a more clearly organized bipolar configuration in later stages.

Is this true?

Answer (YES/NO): NO